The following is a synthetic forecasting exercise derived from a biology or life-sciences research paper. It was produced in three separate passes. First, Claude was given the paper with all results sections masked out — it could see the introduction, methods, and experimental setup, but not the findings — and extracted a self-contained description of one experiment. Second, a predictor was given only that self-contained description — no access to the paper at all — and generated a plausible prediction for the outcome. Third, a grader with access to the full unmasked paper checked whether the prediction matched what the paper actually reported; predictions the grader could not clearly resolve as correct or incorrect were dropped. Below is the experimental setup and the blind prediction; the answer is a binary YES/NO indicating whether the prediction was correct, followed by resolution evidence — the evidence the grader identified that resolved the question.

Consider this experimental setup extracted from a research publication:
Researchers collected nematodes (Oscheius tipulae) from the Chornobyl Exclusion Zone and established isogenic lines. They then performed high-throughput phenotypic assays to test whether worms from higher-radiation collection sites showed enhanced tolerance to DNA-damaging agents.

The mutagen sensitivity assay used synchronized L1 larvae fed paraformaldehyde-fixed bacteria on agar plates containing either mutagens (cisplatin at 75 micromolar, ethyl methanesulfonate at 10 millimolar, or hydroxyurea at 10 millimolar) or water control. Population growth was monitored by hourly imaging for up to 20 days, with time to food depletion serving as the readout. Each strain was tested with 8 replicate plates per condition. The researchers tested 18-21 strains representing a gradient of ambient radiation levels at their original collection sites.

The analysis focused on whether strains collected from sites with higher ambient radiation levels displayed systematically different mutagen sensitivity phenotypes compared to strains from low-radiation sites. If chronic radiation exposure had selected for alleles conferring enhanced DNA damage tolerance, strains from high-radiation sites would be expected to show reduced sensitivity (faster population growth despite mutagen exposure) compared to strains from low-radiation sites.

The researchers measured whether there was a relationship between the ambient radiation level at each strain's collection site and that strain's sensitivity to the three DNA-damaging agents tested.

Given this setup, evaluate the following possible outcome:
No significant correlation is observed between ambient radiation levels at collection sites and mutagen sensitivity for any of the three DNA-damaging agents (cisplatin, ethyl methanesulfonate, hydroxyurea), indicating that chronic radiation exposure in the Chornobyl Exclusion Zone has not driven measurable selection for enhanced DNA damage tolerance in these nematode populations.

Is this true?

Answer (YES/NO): YES